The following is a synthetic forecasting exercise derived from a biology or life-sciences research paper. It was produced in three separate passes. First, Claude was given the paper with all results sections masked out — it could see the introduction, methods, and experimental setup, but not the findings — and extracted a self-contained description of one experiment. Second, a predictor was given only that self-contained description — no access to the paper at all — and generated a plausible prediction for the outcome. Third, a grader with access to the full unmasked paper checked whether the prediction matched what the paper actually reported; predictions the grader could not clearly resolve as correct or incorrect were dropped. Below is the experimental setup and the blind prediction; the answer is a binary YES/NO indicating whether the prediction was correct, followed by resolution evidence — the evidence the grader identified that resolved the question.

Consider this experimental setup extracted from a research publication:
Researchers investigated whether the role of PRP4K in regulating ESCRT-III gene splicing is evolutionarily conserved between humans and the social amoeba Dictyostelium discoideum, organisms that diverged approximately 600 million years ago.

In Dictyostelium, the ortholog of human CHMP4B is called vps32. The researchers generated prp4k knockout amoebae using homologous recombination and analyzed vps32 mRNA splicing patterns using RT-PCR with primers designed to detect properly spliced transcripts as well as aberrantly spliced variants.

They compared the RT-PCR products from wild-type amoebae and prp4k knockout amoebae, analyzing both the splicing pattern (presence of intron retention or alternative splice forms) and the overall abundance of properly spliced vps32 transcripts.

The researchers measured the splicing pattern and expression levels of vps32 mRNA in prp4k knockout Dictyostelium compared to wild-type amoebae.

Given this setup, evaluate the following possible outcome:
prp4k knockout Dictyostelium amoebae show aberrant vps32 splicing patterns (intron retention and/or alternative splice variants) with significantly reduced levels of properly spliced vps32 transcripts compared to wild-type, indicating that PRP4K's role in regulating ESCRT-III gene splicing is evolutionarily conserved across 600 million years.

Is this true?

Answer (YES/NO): YES